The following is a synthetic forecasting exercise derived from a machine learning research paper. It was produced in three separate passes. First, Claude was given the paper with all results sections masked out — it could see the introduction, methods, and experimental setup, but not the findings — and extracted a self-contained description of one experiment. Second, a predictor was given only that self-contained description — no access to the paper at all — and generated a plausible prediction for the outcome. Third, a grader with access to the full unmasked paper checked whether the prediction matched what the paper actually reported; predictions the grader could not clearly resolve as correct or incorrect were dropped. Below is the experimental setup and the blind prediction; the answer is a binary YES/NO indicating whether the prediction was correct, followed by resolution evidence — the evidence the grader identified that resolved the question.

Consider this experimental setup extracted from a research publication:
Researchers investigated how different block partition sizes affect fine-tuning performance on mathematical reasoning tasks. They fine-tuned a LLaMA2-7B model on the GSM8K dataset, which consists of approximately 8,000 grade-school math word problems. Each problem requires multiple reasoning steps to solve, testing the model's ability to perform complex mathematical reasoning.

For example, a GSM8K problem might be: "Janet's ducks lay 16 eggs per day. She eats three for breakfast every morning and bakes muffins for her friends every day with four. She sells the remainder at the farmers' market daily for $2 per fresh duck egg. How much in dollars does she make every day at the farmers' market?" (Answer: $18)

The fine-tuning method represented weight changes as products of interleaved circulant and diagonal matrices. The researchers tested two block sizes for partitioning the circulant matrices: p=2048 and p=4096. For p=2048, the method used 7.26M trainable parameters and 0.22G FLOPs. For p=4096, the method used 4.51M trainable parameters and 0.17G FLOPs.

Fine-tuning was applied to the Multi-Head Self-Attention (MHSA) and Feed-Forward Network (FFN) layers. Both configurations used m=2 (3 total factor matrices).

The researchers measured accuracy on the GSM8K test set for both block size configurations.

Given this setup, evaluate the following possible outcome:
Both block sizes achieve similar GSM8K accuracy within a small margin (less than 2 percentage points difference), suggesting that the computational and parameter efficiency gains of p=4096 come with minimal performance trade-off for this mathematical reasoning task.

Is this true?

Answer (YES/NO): YES